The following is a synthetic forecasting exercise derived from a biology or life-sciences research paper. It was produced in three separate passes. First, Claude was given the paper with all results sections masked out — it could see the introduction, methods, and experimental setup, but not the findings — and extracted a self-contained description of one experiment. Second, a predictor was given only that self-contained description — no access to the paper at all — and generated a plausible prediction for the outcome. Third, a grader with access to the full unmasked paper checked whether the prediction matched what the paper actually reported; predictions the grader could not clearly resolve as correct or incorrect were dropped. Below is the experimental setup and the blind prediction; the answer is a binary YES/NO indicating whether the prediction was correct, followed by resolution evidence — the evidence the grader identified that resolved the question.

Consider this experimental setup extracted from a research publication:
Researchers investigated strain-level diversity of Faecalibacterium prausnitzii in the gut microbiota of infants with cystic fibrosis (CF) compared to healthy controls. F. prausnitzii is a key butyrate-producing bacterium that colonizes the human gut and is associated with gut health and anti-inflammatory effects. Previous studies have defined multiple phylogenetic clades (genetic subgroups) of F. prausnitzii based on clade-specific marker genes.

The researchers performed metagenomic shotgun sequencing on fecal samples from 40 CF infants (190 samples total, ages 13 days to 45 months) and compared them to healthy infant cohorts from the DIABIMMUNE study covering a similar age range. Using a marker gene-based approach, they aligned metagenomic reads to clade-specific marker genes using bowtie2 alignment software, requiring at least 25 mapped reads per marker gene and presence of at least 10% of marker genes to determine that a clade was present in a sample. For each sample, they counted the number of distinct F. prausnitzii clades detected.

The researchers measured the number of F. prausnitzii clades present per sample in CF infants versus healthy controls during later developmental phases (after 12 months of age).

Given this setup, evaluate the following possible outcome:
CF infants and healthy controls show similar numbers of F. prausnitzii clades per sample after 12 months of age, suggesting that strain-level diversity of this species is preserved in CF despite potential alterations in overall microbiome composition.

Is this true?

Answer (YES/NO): NO